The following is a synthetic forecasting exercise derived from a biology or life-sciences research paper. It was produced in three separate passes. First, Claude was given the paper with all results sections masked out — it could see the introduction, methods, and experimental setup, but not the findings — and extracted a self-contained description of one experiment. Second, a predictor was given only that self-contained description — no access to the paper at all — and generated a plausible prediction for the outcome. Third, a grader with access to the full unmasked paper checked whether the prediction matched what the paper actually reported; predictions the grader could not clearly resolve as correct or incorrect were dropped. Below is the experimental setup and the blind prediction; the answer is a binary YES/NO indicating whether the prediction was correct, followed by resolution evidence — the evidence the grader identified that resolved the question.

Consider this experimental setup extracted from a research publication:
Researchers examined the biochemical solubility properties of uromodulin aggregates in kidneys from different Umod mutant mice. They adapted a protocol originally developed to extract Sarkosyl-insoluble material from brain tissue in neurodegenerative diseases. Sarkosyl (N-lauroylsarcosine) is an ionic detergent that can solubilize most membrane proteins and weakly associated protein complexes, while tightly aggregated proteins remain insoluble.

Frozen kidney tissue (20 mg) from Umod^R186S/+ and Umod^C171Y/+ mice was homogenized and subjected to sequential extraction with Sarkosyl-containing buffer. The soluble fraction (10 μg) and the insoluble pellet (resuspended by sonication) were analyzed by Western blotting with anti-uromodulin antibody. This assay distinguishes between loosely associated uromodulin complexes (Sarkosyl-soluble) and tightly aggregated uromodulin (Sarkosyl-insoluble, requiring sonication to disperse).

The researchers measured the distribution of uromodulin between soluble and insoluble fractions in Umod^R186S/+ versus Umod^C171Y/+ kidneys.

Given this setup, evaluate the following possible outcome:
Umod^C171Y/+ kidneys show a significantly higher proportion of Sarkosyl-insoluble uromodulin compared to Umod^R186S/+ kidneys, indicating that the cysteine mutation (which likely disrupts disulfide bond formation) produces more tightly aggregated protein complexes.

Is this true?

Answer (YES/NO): NO